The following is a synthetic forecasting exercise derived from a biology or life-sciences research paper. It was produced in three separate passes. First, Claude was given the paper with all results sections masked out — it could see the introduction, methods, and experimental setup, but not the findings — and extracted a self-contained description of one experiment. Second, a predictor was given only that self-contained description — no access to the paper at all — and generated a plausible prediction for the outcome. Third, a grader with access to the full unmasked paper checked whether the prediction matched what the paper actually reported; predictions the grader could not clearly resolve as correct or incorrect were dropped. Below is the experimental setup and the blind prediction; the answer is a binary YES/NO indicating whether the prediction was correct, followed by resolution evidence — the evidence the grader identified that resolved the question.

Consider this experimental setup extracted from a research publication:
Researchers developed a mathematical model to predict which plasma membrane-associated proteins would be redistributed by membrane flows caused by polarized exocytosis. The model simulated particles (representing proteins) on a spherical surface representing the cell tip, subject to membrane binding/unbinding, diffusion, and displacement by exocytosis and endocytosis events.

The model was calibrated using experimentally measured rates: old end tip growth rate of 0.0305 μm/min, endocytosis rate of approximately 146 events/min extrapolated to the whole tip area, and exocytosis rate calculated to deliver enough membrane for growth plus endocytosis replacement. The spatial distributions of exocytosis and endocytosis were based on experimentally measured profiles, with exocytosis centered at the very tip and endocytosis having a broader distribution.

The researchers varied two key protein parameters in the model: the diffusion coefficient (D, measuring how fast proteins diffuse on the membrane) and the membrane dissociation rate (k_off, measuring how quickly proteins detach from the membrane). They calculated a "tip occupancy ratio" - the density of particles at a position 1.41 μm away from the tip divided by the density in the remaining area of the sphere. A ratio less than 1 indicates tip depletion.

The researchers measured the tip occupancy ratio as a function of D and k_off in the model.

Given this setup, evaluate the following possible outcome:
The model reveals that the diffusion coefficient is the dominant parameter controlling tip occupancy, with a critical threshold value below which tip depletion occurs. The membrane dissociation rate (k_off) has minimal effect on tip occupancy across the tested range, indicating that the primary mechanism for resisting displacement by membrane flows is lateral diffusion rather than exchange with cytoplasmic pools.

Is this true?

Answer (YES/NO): NO